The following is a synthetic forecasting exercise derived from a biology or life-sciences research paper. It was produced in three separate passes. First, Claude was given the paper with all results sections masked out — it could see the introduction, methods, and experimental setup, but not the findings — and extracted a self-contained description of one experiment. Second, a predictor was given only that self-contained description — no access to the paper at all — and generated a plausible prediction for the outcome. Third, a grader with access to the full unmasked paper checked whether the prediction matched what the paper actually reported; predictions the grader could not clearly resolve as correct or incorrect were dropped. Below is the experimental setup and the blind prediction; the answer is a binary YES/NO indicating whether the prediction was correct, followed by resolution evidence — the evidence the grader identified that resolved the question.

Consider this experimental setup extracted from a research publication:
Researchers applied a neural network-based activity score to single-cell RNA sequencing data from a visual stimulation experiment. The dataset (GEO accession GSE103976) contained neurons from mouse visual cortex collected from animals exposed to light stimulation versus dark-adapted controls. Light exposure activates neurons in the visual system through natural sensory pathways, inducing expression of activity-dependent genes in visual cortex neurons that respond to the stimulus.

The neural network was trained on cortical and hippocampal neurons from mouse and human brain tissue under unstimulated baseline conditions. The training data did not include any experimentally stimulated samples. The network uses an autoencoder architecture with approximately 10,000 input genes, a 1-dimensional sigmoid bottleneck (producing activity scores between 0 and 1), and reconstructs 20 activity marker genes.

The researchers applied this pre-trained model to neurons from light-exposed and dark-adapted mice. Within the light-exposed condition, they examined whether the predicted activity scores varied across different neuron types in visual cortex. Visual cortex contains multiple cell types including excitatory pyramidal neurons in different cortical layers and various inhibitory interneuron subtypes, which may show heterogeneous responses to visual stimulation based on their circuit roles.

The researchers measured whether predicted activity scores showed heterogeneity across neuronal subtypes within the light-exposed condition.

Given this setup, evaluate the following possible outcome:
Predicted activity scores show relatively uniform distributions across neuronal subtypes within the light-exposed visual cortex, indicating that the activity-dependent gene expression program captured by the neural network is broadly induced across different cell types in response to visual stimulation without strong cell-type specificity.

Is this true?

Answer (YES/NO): NO